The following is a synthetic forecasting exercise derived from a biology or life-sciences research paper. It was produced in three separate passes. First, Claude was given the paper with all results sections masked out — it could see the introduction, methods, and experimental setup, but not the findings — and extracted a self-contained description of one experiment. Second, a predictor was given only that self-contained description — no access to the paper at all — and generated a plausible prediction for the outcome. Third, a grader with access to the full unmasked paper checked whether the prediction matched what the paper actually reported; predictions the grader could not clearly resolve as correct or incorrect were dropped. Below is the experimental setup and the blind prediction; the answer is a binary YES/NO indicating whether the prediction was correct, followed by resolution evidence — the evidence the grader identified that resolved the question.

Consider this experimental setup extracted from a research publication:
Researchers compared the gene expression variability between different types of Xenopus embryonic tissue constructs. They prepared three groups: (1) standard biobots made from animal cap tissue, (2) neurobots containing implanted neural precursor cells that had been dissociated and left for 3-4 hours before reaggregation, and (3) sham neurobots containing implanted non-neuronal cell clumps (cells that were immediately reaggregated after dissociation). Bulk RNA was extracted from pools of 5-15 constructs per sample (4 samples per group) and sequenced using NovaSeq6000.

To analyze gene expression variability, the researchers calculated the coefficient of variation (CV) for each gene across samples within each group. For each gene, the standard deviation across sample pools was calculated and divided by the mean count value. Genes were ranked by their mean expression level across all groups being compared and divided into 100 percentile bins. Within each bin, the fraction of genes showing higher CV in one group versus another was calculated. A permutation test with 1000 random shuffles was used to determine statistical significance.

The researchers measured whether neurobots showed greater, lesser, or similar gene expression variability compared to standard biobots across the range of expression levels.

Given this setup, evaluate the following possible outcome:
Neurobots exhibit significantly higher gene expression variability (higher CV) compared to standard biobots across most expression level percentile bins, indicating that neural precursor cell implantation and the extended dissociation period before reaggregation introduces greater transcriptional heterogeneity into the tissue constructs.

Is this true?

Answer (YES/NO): YES